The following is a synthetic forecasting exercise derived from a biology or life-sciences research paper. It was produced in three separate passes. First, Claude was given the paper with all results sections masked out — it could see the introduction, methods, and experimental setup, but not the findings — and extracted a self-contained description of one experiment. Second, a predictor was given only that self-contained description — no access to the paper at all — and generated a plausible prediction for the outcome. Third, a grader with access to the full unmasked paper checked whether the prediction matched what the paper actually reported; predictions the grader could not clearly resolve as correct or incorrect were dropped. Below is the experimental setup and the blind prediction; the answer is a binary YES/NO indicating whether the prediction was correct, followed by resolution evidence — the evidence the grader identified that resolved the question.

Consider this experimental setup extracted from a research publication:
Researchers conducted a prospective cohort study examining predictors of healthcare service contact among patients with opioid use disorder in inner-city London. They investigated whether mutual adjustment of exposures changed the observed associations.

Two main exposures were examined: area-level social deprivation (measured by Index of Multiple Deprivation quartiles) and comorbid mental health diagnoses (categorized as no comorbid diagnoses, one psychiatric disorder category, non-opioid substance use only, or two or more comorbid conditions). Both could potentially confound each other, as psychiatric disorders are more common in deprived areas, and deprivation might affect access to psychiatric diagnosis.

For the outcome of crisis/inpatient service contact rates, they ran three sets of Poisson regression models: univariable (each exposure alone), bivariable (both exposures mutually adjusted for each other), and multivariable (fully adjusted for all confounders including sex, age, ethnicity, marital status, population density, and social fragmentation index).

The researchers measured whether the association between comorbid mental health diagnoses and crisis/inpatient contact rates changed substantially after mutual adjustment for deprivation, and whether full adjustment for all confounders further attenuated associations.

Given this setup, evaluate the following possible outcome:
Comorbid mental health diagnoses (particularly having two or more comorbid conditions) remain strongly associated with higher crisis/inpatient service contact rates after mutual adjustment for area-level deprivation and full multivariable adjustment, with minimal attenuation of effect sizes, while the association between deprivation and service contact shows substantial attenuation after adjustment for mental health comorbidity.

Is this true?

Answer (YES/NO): NO